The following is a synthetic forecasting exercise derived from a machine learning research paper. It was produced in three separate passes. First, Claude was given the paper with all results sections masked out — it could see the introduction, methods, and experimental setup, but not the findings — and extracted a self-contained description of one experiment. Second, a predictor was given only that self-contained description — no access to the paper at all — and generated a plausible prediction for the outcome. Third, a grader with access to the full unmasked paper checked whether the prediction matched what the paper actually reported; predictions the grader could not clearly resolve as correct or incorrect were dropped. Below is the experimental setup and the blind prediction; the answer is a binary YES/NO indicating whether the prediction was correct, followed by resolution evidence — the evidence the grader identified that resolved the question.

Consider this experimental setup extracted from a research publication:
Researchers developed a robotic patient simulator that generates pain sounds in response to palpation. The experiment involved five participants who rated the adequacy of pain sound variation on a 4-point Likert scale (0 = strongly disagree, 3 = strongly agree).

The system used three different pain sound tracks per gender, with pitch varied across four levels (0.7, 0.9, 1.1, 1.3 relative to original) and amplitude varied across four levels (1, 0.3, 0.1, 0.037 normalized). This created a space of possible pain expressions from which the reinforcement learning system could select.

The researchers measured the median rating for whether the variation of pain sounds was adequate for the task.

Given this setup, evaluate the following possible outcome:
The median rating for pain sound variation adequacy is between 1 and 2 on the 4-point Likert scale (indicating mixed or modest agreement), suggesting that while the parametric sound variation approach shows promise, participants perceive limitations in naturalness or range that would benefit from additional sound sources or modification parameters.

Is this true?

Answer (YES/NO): NO